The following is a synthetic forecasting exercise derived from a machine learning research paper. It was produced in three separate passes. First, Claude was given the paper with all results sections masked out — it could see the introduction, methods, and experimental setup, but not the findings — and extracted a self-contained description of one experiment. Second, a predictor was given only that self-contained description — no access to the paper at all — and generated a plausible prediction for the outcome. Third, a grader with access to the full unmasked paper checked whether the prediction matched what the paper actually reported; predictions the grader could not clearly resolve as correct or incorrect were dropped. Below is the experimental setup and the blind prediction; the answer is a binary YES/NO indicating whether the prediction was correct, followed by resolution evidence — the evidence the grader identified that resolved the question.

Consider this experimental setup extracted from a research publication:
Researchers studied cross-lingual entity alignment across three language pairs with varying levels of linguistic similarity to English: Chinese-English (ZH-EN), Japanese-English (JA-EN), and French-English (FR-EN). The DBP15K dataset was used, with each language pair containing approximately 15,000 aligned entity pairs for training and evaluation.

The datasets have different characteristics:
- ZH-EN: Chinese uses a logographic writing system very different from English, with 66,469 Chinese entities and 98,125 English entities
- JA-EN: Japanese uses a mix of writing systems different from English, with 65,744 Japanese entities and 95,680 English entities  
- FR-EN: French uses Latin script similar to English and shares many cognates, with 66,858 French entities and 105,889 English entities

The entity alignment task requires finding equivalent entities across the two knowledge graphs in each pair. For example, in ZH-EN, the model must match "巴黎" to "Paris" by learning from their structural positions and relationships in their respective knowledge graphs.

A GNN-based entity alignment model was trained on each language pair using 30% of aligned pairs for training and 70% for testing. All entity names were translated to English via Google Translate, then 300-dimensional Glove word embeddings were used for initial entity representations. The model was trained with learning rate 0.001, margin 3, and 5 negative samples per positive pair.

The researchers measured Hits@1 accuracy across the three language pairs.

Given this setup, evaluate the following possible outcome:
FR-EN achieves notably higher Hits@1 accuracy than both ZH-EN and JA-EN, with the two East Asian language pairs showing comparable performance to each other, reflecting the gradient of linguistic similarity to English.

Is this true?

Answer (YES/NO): YES